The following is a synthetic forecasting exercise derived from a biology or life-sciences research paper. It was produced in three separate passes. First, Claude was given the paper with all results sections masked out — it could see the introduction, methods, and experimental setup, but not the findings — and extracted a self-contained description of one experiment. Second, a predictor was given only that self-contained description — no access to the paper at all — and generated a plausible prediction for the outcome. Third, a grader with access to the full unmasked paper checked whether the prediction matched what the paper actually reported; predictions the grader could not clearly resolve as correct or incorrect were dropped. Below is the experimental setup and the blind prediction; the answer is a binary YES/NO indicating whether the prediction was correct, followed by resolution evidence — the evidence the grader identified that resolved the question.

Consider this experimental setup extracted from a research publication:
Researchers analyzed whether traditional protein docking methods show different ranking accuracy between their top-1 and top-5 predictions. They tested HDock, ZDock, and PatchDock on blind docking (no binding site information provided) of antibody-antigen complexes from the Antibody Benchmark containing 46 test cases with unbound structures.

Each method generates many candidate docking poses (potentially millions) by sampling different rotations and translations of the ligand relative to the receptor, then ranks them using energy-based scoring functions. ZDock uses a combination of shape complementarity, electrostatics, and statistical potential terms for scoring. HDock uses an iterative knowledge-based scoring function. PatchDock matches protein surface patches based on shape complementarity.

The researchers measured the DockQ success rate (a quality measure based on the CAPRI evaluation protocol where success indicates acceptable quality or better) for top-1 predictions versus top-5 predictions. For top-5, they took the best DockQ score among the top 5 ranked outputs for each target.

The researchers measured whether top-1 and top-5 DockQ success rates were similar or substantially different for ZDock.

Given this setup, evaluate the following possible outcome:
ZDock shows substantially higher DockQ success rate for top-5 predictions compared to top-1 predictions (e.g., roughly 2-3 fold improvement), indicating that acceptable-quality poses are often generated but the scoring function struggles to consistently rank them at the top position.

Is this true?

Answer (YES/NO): NO